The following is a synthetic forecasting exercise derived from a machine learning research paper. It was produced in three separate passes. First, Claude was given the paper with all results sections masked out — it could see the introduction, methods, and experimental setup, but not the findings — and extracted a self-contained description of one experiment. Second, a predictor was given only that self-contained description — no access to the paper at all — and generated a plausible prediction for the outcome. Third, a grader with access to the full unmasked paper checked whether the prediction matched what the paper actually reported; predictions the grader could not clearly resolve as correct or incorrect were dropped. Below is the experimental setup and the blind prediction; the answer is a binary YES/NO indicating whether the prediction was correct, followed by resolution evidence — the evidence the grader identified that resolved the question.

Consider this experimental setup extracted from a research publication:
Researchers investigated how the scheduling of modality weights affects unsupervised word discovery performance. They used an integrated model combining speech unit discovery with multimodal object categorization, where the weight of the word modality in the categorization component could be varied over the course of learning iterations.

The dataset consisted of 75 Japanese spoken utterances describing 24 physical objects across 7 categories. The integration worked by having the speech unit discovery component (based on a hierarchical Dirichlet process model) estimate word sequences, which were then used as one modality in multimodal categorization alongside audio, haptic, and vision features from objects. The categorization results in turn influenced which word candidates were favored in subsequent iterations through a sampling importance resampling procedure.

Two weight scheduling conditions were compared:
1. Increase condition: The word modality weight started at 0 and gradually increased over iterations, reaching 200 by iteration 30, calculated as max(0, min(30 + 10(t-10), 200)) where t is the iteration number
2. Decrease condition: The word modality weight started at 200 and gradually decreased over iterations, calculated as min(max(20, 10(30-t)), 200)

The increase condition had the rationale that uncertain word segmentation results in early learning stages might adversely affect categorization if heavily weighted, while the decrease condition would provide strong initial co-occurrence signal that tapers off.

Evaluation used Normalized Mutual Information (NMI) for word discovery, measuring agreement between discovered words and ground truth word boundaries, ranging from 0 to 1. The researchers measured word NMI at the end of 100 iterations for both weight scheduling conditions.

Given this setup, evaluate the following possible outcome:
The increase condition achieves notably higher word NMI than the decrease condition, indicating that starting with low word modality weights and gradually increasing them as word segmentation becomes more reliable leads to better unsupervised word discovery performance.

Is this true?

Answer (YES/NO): YES